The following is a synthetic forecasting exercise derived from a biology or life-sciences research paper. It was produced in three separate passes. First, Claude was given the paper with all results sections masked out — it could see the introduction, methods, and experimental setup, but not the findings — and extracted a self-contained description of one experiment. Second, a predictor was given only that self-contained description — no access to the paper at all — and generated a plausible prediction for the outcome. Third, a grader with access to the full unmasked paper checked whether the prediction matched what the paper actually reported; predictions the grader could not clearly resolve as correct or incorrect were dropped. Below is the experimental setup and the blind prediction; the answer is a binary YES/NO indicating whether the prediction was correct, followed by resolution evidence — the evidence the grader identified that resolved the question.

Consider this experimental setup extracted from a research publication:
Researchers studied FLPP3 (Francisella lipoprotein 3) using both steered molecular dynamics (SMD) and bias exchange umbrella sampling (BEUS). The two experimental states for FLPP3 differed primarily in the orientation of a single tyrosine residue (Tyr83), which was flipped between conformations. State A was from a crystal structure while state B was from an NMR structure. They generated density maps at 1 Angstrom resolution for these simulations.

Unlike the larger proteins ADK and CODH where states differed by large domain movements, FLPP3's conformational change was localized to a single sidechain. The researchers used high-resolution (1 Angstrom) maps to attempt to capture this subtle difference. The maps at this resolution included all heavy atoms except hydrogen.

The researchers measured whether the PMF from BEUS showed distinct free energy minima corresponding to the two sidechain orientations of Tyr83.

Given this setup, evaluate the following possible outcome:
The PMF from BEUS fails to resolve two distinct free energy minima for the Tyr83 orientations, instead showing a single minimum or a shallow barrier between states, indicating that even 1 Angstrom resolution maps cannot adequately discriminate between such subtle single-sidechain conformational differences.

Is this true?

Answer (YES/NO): YES